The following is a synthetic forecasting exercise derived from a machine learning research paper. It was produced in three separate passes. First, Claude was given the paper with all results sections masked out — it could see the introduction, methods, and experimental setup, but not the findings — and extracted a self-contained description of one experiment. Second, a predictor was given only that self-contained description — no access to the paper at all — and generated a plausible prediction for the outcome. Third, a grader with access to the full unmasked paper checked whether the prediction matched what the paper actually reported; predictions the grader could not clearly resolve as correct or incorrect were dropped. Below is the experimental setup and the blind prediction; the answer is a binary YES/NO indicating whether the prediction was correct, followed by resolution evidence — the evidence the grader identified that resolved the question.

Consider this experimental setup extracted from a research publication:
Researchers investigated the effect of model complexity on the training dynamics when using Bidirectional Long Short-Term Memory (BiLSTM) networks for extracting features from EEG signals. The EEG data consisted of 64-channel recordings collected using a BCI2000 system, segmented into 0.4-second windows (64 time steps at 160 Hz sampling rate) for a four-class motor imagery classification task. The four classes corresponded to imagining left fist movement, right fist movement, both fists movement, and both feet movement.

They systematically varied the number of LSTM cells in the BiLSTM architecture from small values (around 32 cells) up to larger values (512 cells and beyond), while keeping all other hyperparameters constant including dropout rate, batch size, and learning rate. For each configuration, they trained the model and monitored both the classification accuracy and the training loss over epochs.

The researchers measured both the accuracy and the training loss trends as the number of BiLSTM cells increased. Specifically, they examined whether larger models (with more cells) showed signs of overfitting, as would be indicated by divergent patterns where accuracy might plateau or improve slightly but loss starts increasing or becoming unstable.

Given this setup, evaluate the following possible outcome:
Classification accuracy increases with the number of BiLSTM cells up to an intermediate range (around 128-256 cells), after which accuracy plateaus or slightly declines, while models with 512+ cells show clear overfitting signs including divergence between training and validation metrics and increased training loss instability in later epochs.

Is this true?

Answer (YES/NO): NO